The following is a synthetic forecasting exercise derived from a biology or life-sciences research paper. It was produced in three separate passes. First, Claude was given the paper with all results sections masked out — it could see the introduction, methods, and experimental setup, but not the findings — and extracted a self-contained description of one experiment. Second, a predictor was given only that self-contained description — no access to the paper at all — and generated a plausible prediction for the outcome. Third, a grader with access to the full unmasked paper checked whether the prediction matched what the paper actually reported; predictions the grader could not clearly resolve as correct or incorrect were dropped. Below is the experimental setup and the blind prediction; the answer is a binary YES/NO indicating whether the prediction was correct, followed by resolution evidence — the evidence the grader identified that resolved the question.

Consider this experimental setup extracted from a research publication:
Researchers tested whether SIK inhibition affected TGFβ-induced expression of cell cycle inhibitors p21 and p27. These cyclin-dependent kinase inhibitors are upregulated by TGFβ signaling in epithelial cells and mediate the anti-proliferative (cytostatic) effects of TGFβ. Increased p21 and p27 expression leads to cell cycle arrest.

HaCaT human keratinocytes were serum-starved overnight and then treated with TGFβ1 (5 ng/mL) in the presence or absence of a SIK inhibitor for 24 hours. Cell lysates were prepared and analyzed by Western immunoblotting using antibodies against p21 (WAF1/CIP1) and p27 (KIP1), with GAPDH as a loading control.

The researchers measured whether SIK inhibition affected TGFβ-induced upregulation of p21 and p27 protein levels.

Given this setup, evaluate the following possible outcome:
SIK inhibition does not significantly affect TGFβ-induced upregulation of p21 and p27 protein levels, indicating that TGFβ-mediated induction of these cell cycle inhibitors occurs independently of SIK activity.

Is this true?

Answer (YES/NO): NO